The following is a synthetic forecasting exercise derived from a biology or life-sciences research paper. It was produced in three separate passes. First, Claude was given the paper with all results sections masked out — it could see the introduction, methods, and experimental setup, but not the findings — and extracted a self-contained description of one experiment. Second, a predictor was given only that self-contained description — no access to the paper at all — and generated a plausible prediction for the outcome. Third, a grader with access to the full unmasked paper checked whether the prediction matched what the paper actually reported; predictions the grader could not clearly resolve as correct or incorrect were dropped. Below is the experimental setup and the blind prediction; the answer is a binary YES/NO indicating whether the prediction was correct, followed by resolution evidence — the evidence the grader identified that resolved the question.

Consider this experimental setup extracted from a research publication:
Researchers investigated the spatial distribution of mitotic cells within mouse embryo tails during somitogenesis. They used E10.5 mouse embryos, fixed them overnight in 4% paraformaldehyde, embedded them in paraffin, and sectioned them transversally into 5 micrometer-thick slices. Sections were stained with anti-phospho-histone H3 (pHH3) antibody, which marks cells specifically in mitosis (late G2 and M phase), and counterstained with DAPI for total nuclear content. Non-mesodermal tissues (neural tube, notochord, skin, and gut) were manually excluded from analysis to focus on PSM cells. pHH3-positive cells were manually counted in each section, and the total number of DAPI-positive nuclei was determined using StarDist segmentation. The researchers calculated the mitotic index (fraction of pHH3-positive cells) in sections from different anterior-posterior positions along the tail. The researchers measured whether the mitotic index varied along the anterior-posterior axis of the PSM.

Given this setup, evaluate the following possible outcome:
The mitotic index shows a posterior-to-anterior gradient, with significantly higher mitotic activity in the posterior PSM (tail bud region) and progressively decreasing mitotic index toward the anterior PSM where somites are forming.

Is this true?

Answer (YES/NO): NO